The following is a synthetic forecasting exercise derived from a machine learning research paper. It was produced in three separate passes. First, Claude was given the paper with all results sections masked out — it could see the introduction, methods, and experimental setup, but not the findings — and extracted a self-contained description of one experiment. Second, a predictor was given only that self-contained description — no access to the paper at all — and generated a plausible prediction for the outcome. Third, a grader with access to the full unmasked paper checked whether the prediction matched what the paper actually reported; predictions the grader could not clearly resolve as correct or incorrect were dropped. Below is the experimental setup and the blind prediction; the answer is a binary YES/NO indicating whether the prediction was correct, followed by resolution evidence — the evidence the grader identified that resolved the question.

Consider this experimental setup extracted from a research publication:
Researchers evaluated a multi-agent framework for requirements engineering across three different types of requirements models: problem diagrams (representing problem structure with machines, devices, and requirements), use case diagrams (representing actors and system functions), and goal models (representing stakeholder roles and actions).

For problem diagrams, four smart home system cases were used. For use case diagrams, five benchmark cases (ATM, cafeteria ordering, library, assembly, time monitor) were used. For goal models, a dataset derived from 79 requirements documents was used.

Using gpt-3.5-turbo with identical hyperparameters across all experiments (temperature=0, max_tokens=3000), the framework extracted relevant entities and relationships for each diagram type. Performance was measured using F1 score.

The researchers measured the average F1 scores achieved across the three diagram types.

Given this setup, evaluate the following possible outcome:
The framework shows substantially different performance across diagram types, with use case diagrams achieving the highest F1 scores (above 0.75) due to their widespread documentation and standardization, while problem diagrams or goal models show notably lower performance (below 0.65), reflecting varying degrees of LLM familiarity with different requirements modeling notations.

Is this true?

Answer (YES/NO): NO